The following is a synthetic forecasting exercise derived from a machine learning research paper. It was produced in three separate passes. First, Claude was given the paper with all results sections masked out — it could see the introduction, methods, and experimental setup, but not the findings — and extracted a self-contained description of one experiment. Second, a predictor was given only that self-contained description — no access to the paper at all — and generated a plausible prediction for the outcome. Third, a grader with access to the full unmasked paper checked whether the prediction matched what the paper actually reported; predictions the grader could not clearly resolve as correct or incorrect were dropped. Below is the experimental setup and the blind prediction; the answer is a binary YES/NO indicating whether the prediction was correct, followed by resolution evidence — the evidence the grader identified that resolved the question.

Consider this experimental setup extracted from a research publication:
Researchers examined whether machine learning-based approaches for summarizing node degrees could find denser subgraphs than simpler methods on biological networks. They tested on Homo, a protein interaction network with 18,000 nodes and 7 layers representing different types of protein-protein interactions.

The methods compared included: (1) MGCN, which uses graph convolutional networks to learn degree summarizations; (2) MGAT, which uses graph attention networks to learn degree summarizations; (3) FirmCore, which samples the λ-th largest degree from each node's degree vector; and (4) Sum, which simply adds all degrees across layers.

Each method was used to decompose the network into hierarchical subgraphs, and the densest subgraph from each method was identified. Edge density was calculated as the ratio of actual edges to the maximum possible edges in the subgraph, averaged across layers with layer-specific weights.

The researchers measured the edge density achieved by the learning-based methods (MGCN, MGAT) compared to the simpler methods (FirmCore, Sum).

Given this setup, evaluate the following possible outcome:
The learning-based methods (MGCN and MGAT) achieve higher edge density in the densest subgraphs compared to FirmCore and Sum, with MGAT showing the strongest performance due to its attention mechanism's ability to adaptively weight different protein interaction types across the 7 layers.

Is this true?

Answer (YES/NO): YES